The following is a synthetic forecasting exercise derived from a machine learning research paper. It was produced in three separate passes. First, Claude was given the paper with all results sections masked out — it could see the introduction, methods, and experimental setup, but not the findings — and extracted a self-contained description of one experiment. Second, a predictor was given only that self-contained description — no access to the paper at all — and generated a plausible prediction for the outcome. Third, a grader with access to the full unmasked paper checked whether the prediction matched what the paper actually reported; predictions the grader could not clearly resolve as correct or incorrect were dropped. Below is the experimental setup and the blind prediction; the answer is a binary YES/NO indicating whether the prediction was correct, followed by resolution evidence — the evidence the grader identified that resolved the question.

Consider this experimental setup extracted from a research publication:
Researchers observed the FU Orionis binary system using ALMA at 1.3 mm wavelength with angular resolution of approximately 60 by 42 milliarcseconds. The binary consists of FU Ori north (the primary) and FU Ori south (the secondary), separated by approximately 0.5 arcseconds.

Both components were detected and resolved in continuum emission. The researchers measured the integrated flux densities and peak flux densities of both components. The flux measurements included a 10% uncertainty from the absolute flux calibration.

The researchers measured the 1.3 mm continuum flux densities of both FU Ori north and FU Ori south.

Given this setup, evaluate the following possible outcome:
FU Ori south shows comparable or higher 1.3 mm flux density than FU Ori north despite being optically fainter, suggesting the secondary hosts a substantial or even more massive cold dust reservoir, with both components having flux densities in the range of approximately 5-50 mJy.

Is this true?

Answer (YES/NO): NO